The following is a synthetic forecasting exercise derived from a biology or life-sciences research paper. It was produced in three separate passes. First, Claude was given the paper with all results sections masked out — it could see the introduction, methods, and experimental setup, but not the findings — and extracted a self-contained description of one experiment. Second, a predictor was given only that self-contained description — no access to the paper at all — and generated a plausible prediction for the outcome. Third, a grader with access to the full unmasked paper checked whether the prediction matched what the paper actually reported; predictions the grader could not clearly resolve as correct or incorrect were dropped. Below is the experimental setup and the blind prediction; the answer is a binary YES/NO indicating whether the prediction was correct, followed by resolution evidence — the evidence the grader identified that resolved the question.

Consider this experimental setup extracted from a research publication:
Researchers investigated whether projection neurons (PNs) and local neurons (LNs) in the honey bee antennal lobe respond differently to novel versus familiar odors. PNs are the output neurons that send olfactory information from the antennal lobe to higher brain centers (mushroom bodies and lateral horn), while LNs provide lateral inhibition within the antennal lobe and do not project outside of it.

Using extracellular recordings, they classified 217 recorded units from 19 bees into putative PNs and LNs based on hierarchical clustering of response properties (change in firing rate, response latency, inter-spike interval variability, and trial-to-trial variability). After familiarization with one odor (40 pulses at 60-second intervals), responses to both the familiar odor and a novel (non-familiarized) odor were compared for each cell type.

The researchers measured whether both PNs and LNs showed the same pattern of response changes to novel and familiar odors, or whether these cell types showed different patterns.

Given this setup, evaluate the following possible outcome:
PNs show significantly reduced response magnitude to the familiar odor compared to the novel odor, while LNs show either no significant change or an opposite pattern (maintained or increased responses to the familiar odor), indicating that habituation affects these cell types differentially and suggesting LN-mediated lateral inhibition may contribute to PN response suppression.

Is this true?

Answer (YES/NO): NO